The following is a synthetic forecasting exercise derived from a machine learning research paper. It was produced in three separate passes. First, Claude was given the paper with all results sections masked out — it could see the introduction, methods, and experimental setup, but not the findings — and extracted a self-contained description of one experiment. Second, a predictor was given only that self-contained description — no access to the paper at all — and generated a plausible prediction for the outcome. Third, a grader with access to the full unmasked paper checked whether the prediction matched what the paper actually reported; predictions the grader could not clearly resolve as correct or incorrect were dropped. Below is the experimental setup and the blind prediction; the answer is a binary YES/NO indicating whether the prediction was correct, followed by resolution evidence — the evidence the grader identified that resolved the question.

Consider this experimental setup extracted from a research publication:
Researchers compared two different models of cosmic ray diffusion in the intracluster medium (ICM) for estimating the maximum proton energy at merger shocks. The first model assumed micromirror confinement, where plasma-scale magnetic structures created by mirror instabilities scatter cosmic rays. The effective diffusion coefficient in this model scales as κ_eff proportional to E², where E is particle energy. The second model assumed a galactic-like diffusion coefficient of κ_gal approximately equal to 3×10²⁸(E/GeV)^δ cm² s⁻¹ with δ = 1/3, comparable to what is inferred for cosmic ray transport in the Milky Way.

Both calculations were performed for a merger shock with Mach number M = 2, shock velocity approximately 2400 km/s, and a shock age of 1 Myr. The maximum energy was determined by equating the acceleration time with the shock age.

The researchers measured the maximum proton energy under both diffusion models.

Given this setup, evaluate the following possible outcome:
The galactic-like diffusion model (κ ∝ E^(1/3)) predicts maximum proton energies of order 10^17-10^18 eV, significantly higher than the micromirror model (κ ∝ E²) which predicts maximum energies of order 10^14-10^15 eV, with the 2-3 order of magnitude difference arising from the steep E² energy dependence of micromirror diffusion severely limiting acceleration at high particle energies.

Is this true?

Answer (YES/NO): NO